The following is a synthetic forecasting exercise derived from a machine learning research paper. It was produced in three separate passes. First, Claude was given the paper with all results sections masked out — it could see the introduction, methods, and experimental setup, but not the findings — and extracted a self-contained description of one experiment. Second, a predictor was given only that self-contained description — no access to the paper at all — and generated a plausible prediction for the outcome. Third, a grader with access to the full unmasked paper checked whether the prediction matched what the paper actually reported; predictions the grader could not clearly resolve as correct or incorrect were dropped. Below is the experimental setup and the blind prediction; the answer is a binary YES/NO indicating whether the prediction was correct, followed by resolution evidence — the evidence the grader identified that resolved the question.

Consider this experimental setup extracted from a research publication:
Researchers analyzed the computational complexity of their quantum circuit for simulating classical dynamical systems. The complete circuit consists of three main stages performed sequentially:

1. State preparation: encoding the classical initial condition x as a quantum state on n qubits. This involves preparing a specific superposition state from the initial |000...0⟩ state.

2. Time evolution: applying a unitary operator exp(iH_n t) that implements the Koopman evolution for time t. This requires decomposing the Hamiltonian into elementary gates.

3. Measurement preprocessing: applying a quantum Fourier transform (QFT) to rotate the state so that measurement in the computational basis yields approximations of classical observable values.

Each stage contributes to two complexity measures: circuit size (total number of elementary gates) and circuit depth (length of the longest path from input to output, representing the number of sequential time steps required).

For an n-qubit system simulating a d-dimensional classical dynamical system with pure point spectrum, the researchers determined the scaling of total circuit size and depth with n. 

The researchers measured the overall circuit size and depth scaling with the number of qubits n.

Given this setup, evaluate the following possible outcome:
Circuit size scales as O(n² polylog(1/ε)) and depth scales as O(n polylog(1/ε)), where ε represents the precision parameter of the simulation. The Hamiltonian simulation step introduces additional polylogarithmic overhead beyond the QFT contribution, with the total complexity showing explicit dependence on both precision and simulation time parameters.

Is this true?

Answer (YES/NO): NO